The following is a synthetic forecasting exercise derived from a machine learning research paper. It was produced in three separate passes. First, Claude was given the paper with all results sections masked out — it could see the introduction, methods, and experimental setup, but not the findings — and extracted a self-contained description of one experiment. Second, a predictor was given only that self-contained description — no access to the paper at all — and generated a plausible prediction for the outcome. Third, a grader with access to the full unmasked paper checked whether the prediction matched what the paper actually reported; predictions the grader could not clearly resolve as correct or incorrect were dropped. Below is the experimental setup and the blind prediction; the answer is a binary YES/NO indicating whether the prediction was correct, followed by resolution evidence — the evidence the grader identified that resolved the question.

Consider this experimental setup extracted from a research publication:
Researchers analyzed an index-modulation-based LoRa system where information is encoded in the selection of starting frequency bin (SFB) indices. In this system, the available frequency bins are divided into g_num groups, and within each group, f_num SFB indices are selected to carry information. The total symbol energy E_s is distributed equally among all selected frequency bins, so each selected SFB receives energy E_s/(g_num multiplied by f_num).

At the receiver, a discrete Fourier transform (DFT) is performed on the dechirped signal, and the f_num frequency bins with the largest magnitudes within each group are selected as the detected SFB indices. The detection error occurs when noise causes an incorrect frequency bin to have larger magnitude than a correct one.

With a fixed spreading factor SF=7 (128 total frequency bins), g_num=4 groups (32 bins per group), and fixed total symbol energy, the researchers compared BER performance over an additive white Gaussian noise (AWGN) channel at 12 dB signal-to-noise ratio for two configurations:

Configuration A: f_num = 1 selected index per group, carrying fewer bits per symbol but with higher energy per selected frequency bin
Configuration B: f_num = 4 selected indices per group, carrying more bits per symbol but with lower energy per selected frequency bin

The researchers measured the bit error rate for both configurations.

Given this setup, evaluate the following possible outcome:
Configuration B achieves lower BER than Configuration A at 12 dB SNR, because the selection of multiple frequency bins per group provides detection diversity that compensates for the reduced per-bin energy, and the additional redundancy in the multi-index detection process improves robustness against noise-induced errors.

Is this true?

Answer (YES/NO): NO